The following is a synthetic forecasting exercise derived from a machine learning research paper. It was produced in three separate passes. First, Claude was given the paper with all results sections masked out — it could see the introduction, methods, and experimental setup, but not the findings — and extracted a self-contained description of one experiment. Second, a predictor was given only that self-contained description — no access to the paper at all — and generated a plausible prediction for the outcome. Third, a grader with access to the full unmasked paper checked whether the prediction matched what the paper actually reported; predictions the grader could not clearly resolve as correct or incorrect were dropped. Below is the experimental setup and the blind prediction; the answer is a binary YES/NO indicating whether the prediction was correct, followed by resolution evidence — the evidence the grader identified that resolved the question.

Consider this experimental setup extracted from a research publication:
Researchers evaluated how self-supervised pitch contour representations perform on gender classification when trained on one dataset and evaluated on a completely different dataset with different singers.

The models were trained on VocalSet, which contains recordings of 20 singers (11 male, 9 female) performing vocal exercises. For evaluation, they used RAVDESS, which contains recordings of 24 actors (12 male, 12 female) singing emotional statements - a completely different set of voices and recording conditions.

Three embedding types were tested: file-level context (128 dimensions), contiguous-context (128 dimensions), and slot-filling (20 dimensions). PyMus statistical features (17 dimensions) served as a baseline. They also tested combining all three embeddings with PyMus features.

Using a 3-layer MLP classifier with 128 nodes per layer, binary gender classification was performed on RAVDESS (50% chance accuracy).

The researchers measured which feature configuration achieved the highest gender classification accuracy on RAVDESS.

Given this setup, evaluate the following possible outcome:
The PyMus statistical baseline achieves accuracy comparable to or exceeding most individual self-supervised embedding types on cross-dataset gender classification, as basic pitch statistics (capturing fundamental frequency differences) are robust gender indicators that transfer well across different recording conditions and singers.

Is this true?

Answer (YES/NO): YES